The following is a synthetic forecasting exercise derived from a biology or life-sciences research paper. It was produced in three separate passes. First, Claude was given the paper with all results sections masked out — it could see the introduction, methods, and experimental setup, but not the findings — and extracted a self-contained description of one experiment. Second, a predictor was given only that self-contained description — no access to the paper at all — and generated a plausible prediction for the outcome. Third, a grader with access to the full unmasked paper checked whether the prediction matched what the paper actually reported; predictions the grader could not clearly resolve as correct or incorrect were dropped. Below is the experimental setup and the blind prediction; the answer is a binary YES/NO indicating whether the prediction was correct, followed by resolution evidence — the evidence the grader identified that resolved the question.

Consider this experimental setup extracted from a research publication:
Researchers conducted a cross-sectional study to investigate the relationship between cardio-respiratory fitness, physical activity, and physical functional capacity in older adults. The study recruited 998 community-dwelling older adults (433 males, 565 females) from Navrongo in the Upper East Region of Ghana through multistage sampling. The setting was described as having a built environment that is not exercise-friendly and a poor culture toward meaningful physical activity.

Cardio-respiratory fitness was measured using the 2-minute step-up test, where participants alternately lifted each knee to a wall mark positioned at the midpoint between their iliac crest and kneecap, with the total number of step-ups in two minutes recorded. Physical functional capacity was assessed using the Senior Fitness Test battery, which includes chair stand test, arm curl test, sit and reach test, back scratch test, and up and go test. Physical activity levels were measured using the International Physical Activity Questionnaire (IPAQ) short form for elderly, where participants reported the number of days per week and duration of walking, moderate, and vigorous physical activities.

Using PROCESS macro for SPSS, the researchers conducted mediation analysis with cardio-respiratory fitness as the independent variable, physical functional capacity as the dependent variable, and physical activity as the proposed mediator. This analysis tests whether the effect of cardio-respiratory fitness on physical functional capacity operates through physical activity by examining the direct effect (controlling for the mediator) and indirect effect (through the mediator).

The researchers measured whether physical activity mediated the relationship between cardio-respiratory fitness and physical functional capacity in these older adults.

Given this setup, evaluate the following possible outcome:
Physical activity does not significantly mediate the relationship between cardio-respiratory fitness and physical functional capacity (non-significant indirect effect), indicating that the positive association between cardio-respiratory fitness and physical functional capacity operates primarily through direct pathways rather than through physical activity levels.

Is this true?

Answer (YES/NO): NO